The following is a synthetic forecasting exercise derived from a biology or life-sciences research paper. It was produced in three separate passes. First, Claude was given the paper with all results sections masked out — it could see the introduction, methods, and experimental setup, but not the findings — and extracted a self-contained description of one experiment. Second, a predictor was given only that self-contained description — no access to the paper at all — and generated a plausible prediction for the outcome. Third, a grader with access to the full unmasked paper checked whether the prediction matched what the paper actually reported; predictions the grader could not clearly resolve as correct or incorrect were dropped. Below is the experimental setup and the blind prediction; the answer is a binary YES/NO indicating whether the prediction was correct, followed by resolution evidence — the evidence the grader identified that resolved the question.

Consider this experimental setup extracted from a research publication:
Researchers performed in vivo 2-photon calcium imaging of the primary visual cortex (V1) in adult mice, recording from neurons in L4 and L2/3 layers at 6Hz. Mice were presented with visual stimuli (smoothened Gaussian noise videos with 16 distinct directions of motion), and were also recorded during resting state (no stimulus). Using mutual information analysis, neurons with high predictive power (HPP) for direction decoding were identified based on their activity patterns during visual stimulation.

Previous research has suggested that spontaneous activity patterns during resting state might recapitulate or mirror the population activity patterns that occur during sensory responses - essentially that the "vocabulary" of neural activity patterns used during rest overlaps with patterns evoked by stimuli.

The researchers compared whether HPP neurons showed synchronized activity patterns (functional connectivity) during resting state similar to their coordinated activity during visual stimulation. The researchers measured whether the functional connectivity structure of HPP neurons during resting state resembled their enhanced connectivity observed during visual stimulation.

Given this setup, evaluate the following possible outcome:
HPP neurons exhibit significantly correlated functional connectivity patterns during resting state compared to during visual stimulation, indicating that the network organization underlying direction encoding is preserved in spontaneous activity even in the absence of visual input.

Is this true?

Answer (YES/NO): NO